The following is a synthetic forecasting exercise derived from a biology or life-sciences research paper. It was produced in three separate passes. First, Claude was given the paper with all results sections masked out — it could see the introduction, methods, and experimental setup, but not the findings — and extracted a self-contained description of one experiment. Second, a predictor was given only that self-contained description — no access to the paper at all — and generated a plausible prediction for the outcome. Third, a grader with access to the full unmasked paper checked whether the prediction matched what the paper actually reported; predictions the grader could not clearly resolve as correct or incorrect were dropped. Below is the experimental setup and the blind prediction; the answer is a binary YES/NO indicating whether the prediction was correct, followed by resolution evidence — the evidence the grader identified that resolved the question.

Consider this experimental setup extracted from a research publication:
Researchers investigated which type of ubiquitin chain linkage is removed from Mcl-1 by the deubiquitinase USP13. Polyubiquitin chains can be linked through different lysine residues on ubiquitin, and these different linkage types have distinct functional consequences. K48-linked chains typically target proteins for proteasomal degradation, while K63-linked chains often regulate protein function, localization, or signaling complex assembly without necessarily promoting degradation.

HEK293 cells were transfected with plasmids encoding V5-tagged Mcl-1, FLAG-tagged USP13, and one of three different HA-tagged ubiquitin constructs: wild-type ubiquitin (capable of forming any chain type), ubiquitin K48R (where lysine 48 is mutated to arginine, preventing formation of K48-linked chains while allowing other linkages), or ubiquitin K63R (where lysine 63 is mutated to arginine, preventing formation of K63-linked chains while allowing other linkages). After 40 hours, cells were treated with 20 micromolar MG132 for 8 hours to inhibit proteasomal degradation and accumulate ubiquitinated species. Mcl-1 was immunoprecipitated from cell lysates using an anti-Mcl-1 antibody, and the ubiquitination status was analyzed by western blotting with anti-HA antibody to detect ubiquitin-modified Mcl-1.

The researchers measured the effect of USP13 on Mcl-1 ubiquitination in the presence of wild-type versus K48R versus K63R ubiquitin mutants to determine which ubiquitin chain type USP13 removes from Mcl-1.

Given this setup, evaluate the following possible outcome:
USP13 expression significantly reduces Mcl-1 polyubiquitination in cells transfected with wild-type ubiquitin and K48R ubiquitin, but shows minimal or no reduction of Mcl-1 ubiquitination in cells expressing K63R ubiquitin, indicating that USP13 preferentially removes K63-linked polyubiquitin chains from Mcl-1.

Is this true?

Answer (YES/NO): NO